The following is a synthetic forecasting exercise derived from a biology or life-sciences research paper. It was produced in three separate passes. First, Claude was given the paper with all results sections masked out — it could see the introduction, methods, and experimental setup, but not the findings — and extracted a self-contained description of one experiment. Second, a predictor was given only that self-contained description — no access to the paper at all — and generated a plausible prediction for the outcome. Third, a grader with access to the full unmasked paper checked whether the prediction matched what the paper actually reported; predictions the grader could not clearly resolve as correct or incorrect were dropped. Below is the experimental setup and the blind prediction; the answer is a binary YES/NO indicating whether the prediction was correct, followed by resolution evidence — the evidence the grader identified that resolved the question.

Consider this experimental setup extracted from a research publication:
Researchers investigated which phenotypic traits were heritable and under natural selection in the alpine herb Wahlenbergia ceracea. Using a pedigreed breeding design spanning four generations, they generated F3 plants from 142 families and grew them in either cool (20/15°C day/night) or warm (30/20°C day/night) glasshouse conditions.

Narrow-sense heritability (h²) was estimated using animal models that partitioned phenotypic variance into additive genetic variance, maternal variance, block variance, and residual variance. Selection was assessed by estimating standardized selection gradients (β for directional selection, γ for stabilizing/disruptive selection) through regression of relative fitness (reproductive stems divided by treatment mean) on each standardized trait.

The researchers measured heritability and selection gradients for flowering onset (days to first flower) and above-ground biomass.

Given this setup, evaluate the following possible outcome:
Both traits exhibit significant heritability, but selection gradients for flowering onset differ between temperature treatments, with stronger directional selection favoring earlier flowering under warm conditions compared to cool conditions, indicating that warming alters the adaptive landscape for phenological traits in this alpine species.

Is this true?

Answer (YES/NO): YES